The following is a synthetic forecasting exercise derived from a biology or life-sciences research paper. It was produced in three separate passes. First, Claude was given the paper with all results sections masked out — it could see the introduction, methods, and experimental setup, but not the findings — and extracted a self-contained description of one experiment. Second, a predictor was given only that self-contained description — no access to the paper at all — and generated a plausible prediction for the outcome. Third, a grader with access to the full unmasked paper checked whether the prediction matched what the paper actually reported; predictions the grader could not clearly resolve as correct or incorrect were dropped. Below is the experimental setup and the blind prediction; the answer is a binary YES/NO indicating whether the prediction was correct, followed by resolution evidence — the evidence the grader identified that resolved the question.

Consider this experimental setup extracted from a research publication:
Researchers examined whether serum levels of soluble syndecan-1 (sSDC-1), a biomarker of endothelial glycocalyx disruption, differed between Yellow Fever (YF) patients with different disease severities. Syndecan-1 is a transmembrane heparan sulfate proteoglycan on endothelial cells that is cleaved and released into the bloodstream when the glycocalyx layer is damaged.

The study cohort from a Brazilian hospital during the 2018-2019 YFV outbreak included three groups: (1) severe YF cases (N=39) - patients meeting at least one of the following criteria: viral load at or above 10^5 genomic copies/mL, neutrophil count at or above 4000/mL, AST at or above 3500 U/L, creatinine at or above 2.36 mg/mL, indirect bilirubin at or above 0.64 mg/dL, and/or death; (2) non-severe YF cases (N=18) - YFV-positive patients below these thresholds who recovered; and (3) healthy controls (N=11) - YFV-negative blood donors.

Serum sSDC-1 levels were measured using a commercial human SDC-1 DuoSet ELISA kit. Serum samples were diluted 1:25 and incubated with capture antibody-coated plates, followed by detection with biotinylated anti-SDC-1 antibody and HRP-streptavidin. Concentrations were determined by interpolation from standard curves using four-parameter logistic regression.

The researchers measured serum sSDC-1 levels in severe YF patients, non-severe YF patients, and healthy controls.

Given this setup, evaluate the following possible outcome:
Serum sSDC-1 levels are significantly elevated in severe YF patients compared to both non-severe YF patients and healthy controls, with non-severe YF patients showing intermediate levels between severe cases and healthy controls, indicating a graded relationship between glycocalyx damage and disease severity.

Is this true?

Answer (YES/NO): YES